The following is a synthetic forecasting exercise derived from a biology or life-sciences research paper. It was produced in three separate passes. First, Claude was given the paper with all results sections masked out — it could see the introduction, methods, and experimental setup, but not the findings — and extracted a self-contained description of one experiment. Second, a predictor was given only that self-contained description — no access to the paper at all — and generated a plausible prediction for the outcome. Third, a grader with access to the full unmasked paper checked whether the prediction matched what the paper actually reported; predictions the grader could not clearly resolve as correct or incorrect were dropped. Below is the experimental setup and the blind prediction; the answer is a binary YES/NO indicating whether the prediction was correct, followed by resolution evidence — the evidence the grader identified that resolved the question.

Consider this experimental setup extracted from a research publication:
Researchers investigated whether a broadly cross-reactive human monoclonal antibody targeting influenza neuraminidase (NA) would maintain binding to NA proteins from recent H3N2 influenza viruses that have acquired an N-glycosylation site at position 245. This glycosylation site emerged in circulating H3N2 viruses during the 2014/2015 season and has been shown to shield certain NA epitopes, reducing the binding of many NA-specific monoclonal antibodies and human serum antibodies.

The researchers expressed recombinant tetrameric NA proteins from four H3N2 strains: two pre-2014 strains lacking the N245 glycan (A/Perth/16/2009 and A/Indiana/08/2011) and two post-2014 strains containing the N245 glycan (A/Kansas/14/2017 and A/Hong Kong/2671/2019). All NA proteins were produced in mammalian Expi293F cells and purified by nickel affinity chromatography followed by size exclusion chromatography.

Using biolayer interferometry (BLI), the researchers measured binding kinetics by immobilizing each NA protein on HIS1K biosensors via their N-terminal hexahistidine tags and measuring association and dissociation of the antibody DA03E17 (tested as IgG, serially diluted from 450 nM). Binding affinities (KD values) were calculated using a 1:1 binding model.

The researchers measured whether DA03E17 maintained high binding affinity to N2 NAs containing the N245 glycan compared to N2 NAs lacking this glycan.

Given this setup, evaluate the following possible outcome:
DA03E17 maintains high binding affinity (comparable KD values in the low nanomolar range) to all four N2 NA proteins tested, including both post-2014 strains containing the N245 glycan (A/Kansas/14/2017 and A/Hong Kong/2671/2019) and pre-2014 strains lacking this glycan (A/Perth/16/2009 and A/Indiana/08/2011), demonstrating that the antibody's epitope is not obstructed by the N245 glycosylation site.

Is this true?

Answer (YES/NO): NO